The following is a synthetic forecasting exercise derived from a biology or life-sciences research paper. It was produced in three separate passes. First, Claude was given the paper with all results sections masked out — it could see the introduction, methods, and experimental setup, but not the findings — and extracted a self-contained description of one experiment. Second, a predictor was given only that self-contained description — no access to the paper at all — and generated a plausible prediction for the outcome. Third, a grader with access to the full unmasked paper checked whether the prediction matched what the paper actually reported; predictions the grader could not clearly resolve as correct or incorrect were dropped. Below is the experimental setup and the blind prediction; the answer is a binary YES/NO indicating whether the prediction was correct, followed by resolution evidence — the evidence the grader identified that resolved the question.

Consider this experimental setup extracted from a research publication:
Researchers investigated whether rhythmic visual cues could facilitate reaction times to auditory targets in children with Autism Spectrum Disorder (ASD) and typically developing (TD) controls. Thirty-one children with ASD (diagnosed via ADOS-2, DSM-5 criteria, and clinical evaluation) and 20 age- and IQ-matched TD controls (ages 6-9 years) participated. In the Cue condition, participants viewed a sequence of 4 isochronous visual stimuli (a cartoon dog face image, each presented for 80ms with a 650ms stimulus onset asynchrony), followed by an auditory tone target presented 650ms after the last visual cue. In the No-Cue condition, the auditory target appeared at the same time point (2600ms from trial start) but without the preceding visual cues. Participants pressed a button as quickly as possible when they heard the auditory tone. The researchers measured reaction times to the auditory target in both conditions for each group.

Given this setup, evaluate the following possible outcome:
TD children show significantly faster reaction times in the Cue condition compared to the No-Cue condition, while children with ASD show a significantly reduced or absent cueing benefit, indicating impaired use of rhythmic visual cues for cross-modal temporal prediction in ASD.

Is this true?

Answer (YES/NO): NO